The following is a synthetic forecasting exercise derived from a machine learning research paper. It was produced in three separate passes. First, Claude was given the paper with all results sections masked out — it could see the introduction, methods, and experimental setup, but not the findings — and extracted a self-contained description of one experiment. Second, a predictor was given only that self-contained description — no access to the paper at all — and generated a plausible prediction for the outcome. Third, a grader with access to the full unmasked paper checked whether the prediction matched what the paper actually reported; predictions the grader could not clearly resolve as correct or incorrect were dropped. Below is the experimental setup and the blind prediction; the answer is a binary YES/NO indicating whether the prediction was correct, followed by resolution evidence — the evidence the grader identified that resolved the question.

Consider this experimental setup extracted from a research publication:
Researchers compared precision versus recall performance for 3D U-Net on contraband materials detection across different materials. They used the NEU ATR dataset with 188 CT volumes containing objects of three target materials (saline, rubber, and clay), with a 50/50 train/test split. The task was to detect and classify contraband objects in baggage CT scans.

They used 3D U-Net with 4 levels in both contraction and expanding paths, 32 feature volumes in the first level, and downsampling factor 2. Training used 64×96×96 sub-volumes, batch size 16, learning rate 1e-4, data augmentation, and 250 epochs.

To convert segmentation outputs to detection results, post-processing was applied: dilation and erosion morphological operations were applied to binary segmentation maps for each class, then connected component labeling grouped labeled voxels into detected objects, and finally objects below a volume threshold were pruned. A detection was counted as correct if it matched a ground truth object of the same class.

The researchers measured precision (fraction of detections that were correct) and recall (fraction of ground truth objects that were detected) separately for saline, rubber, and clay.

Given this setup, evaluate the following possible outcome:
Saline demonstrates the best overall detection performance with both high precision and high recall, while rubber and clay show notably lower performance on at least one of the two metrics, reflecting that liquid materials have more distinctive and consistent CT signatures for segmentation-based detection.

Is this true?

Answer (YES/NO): NO